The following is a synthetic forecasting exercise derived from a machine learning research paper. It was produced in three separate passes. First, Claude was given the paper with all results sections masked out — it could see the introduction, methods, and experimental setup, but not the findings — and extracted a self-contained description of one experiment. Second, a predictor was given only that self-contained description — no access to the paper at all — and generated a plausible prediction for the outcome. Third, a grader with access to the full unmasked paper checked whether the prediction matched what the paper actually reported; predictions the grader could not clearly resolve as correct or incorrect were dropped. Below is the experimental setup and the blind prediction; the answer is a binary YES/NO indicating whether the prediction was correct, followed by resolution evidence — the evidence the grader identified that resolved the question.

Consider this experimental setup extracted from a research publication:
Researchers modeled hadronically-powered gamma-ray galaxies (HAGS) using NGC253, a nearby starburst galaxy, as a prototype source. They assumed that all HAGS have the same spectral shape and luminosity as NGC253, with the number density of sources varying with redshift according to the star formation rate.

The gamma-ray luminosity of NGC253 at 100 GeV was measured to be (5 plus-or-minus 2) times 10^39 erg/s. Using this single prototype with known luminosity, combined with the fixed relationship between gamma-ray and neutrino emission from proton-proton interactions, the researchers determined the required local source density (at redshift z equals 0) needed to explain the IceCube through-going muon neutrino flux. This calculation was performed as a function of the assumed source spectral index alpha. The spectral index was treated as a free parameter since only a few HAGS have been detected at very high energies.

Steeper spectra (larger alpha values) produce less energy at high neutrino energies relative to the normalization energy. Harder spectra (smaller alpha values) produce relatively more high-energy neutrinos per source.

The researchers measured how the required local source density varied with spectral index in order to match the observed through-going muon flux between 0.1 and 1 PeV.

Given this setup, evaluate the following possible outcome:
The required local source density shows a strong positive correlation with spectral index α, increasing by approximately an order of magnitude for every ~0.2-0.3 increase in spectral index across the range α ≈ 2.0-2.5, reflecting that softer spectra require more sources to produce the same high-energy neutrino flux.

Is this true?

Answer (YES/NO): YES